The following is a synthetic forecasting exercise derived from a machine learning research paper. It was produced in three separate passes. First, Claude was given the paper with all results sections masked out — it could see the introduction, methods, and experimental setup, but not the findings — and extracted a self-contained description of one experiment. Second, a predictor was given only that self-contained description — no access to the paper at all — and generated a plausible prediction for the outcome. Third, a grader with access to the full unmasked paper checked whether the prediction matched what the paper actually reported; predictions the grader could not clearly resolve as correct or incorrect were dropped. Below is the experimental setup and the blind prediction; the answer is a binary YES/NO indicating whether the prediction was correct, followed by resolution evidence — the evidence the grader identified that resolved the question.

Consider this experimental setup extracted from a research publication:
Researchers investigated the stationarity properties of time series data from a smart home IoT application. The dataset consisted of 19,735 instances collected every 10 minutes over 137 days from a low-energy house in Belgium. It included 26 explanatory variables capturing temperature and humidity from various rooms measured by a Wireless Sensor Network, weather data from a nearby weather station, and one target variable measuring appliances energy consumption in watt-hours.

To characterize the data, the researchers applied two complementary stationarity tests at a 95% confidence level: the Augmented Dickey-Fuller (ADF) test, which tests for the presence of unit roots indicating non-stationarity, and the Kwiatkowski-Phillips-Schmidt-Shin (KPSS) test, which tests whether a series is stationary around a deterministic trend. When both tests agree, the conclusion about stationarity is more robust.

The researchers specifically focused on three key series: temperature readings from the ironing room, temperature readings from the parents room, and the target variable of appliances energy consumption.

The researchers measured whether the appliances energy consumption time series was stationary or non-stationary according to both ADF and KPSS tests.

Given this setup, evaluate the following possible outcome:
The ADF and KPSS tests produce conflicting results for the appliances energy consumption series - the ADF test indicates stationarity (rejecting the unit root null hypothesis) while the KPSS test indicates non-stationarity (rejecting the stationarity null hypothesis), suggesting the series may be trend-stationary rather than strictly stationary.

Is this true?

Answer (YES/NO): NO